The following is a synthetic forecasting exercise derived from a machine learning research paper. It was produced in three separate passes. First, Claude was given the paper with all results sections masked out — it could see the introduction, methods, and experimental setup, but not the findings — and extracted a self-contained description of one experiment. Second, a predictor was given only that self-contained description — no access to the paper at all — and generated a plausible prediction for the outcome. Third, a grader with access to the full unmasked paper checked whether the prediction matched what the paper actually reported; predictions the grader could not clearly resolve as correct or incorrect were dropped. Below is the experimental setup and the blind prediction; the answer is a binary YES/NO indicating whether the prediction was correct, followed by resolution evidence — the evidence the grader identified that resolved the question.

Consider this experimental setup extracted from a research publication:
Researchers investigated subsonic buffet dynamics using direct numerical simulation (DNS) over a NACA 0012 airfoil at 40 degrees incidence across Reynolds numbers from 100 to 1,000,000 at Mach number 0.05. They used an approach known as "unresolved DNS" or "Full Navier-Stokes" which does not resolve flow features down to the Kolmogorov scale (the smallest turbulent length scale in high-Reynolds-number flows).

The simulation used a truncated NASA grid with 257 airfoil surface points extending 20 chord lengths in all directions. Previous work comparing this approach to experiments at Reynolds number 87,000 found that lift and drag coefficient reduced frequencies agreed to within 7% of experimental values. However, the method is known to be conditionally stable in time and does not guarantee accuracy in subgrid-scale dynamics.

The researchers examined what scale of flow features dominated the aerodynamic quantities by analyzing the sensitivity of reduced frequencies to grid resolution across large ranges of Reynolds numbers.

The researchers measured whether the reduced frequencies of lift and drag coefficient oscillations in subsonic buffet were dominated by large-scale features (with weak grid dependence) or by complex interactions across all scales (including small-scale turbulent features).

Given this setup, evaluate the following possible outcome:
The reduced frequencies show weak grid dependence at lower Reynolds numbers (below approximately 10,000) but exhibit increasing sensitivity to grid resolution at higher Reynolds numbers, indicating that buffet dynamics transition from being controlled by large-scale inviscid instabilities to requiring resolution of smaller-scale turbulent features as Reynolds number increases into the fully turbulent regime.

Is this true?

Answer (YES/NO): NO